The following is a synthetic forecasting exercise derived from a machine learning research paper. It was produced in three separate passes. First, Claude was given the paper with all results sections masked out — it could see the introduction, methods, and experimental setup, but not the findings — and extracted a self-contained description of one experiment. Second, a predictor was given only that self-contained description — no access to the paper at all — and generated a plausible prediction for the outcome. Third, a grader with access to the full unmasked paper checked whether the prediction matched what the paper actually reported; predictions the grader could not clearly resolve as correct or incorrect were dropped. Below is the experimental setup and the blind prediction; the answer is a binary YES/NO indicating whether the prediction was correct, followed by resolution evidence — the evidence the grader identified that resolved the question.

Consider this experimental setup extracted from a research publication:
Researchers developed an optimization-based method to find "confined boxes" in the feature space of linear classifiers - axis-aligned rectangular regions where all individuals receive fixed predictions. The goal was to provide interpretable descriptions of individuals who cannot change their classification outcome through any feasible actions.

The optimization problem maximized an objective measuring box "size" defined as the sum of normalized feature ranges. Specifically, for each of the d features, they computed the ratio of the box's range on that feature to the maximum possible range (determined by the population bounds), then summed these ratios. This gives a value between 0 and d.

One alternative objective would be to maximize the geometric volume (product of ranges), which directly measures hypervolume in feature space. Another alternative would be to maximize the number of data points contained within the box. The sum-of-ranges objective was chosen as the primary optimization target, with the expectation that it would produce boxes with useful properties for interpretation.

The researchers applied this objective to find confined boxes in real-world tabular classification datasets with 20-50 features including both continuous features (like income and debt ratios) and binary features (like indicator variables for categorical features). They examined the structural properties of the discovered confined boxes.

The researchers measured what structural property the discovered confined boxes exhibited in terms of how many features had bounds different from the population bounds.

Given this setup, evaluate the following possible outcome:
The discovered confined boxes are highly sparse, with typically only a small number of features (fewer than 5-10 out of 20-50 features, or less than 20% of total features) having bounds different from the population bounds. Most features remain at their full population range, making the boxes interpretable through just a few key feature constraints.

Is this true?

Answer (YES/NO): YES